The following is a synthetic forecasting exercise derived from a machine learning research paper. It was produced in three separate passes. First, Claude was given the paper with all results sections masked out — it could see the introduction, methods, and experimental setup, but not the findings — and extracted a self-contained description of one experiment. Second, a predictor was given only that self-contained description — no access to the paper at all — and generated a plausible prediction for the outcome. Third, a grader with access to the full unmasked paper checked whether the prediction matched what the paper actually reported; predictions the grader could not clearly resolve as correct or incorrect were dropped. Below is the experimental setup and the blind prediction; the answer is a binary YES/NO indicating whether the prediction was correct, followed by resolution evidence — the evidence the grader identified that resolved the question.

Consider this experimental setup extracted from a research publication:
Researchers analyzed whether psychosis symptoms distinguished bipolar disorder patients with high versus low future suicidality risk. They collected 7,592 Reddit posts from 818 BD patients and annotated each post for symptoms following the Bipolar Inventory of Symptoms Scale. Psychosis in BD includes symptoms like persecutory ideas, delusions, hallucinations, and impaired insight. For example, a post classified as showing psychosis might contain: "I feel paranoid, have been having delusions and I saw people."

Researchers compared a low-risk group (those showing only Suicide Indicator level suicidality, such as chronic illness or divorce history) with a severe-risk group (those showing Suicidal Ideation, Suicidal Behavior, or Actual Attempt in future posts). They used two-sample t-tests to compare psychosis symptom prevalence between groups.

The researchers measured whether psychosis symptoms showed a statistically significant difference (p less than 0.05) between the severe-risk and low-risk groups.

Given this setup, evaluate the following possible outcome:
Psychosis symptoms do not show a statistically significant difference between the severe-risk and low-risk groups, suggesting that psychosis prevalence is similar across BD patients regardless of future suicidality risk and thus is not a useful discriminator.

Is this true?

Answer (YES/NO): NO